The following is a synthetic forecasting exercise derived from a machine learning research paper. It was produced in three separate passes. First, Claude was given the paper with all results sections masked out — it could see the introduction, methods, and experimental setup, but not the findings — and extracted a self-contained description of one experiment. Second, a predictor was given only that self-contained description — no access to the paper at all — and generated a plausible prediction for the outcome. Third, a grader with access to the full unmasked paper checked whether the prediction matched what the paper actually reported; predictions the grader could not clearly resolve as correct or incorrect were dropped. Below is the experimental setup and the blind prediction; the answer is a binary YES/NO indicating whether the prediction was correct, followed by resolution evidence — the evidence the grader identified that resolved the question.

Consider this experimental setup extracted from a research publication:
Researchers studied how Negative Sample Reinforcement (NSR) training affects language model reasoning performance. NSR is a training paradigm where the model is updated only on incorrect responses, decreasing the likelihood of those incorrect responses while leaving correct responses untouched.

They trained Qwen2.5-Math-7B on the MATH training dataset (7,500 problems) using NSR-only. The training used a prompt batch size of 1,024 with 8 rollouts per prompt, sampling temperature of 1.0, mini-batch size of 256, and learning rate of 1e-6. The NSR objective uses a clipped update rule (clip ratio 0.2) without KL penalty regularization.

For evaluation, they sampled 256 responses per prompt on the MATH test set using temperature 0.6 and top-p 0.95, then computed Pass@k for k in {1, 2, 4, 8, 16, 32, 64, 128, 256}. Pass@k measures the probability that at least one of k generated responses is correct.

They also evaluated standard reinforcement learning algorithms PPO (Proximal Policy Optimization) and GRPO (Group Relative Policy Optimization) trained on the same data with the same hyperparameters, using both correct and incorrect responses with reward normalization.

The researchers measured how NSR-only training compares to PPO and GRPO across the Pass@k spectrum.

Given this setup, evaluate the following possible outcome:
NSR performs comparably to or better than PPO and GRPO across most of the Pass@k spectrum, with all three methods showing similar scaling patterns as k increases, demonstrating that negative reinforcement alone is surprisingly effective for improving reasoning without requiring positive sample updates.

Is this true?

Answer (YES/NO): NO